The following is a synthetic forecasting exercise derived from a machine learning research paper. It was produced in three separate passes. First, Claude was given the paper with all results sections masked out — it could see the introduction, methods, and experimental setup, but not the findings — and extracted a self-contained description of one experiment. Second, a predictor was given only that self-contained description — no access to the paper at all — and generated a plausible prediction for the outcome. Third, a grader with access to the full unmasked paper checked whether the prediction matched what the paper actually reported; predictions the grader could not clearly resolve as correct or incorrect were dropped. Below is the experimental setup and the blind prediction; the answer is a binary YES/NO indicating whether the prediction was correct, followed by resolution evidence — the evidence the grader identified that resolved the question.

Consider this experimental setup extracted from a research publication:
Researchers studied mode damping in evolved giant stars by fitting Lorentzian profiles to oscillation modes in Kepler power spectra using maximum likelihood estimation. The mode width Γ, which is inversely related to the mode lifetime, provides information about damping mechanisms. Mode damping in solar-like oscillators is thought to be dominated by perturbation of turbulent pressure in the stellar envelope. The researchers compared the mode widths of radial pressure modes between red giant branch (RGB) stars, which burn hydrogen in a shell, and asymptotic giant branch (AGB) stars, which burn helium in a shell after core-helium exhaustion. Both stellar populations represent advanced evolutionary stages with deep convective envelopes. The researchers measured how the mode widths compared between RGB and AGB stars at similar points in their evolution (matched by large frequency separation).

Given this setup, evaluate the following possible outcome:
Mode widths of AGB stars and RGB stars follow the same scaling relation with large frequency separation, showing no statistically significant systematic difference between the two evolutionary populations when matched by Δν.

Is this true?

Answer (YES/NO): YES